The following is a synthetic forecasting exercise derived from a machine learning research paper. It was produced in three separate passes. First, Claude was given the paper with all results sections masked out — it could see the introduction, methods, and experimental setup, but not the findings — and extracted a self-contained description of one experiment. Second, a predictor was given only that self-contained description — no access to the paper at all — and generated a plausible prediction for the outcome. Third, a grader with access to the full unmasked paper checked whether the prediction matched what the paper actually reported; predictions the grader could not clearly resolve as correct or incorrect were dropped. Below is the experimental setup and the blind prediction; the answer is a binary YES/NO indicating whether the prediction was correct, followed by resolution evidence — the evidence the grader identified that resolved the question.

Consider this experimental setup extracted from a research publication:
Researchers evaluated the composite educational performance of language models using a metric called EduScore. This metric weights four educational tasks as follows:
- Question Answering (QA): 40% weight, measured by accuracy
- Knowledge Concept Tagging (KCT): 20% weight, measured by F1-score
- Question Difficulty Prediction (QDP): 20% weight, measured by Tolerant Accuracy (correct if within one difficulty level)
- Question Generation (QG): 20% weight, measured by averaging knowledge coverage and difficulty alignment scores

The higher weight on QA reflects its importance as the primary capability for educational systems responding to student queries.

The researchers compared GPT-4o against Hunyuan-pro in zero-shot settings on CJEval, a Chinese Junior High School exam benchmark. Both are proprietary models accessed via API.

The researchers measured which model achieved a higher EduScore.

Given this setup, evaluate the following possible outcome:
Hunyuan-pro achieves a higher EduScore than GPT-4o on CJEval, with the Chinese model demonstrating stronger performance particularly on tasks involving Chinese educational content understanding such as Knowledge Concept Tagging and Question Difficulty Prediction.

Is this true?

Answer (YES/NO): YES